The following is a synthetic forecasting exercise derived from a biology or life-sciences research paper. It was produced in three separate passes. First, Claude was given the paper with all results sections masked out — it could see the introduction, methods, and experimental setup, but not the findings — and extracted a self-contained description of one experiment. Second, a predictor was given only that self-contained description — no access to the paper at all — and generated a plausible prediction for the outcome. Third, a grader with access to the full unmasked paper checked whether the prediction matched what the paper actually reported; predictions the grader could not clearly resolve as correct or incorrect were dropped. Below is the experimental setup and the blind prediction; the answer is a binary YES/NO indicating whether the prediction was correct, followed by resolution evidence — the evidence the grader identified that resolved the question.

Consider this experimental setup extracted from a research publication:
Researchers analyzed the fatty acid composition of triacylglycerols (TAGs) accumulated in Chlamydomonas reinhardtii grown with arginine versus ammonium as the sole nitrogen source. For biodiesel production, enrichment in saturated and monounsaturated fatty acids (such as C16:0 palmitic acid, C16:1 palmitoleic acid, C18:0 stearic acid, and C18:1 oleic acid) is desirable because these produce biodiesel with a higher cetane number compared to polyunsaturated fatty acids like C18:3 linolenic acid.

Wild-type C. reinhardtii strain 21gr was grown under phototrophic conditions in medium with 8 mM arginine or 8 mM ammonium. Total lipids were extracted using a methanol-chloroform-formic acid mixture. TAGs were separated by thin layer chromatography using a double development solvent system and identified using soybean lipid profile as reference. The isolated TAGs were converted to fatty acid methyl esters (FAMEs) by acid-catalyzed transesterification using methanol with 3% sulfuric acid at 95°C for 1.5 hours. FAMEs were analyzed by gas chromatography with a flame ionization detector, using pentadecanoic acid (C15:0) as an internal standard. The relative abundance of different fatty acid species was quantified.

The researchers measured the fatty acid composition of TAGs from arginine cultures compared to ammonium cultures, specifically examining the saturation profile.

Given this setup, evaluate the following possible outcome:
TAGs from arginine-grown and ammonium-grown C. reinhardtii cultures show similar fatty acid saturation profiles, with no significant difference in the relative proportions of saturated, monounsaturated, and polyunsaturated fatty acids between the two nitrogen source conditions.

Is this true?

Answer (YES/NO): NO